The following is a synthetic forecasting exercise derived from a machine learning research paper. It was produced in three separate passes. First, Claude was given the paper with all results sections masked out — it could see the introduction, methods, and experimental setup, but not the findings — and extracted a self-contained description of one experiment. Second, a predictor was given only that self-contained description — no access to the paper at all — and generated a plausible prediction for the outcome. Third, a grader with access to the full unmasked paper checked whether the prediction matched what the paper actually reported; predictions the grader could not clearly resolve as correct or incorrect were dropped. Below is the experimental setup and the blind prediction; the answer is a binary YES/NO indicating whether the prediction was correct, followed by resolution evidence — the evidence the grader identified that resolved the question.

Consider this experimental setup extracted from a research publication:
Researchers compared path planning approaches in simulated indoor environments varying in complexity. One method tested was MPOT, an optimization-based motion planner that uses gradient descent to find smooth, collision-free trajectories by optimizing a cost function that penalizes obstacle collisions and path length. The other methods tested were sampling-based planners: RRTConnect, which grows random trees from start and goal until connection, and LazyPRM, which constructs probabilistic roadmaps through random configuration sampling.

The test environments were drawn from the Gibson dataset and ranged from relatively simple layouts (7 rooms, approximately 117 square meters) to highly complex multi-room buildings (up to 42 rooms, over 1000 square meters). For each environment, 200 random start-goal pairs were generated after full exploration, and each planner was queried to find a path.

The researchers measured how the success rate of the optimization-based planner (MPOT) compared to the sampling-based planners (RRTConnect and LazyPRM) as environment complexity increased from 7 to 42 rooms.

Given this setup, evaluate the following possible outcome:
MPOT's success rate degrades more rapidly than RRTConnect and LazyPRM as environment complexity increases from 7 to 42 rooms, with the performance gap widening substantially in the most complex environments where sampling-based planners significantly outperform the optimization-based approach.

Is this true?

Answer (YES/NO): YES